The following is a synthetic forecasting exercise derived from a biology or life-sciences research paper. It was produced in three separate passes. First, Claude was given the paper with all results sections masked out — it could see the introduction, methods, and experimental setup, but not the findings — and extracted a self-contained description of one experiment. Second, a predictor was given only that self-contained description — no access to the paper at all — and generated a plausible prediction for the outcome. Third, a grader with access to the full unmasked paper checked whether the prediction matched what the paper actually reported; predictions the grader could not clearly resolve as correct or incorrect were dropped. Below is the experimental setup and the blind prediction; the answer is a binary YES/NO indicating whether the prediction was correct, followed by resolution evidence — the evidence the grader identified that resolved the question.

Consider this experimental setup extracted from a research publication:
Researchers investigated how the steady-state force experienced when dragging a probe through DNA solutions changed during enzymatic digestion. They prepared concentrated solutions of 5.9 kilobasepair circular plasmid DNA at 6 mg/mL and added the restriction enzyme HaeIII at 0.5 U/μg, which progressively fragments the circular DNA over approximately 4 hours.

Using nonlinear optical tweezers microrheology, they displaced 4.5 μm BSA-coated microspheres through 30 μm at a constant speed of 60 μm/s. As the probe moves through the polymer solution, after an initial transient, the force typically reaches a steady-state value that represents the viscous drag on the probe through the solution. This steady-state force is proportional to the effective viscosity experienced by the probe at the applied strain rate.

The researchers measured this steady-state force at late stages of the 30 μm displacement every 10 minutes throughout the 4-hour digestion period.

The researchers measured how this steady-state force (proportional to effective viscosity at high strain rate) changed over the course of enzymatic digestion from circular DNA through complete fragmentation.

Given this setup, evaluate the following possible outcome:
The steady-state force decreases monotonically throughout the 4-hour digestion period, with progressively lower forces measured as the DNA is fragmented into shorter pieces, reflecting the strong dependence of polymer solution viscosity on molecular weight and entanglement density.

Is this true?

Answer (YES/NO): NO